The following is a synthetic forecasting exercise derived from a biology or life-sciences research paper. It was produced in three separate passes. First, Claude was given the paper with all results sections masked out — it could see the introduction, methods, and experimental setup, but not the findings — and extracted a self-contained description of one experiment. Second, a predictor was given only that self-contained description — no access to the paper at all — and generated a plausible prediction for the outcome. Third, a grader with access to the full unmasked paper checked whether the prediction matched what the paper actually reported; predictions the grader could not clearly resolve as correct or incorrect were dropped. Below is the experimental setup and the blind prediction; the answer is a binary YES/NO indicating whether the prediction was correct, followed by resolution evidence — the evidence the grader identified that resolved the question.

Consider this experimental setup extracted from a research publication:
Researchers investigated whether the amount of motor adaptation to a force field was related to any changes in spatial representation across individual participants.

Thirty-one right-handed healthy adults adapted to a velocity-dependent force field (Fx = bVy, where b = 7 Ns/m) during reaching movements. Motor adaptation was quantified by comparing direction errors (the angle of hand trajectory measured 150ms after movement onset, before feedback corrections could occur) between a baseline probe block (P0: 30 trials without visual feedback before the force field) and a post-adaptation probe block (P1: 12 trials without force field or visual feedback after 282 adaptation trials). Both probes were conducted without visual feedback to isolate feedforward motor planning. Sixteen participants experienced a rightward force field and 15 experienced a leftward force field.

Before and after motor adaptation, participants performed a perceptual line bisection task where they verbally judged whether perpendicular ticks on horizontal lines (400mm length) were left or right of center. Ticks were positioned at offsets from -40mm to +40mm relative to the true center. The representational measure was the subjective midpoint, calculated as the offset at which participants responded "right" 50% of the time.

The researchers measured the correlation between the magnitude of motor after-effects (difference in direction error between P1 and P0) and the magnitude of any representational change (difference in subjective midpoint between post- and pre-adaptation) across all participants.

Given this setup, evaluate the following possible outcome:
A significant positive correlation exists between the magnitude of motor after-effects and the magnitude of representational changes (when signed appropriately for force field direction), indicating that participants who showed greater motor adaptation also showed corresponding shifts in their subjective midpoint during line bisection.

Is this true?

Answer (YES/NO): NO